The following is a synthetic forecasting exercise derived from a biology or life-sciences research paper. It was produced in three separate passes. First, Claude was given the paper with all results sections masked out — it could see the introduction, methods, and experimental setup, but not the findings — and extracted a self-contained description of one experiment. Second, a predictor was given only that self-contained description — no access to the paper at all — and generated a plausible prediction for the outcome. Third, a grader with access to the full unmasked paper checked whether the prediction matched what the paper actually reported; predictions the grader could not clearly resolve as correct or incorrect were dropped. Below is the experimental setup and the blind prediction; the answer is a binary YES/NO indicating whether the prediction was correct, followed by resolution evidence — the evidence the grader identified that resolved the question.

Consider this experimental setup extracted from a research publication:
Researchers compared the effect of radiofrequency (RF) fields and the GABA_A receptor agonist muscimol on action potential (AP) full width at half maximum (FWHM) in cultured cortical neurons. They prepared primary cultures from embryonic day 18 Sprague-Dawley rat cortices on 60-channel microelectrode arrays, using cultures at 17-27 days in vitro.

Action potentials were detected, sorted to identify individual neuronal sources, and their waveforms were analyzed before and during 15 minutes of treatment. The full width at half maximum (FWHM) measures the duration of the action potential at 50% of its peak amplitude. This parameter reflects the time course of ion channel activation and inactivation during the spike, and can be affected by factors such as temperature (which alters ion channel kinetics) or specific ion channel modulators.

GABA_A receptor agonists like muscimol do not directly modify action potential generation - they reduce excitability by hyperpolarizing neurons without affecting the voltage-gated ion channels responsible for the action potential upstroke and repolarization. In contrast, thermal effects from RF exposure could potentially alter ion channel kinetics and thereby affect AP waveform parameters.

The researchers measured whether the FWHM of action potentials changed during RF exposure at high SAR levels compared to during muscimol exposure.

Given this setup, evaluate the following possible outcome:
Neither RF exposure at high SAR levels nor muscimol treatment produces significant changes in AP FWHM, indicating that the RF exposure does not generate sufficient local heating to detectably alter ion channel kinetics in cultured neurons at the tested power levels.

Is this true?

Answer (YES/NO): NO